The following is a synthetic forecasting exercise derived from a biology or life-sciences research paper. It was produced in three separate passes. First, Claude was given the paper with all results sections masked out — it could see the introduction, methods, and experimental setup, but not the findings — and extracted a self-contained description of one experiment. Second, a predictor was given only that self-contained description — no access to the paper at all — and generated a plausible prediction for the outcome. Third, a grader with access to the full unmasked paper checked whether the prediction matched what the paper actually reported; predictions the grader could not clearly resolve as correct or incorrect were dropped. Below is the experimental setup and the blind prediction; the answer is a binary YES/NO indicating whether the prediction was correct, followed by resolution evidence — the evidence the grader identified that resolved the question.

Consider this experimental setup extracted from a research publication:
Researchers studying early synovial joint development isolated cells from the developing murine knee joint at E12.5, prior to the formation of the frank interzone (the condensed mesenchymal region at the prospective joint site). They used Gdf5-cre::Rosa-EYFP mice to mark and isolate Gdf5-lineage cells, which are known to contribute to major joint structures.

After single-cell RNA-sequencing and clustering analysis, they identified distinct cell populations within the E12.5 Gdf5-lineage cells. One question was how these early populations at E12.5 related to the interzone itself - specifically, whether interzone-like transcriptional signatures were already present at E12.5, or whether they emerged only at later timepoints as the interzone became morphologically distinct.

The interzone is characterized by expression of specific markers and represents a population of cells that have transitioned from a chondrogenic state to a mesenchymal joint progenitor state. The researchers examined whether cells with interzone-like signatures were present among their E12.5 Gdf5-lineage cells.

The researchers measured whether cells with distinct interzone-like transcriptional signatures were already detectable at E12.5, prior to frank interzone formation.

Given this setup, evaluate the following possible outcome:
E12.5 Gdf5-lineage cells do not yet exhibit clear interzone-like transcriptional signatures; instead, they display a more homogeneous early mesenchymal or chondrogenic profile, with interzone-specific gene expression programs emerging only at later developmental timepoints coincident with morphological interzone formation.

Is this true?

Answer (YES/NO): NO